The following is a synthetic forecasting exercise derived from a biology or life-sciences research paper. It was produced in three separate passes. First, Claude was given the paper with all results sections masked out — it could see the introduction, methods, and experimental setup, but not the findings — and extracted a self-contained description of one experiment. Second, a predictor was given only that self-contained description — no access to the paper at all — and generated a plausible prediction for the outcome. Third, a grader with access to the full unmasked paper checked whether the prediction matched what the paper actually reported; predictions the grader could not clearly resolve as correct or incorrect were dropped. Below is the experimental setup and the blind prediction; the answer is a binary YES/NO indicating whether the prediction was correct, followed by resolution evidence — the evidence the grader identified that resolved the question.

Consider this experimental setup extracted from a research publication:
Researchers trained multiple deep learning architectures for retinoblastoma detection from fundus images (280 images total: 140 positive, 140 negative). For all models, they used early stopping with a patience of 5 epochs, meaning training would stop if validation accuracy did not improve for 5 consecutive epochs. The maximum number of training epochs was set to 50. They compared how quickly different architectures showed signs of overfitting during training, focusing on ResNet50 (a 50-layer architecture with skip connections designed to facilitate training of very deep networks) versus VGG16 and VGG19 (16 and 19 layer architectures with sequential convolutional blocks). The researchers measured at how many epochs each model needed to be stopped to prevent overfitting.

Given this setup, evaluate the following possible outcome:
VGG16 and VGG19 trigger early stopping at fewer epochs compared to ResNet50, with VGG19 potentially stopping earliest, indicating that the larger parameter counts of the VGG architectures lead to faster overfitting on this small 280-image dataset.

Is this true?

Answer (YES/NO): NO